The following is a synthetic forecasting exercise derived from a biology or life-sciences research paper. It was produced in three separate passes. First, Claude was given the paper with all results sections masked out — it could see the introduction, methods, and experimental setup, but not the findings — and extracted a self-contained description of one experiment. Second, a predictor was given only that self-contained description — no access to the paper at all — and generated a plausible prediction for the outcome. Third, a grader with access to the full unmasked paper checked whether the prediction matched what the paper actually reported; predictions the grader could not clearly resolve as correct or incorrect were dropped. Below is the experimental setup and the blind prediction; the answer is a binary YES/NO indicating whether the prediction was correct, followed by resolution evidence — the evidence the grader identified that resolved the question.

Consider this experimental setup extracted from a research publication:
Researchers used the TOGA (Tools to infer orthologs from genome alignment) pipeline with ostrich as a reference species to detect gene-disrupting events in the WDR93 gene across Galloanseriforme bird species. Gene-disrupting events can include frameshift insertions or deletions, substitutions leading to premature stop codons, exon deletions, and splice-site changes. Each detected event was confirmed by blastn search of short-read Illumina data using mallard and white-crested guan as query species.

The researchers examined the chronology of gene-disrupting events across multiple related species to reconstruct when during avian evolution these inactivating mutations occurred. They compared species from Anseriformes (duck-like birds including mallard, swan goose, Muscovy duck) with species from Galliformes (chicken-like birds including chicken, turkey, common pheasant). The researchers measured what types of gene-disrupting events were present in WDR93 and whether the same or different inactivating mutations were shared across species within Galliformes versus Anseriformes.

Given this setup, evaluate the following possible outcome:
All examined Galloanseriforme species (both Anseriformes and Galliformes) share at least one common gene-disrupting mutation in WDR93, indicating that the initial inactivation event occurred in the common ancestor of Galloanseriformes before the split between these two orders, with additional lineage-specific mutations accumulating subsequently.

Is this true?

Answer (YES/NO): NO